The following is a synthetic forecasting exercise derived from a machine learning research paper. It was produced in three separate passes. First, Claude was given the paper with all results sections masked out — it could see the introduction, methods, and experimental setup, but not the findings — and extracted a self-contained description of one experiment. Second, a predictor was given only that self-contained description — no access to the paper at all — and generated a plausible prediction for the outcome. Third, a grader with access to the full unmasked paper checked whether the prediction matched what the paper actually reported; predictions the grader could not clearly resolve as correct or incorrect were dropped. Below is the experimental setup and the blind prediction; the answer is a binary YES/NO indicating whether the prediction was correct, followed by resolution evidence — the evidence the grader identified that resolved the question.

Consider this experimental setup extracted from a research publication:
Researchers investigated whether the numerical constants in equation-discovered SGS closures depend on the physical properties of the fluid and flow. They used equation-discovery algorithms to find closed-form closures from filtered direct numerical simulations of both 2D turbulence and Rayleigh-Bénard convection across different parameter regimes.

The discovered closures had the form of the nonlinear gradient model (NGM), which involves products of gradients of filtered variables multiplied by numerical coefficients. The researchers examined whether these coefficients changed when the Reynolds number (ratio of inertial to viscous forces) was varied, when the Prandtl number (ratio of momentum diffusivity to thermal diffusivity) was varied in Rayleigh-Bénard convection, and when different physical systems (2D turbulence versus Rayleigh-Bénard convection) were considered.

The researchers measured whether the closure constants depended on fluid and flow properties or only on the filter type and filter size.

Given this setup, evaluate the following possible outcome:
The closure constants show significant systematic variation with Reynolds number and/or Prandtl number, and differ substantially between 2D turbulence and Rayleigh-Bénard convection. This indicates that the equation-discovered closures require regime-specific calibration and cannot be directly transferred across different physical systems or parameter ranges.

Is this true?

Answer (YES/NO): NO